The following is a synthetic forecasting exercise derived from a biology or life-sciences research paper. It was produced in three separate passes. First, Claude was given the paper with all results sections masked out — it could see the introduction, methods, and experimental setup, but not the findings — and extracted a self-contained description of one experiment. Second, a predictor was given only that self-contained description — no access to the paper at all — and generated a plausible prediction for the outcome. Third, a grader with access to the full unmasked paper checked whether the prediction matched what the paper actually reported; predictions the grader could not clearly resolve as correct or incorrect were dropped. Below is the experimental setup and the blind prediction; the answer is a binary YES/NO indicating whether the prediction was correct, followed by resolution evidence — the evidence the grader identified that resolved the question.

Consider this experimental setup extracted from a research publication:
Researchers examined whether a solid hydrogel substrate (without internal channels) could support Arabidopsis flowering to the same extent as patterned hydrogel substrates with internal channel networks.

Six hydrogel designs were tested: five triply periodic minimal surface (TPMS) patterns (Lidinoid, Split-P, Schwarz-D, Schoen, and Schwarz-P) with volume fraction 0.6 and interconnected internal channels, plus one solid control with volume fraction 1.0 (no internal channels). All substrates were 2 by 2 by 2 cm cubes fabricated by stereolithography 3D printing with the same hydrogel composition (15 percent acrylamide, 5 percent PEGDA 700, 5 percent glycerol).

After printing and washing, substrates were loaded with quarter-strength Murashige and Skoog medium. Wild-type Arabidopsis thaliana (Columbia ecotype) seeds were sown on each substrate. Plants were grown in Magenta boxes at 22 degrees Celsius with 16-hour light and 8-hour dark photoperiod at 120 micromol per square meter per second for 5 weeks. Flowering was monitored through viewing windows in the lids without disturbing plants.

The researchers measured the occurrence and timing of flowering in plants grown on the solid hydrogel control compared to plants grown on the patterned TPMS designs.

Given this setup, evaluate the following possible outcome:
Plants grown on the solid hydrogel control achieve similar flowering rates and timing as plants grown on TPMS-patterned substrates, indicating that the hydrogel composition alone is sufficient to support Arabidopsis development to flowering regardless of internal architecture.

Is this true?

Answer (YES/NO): NO